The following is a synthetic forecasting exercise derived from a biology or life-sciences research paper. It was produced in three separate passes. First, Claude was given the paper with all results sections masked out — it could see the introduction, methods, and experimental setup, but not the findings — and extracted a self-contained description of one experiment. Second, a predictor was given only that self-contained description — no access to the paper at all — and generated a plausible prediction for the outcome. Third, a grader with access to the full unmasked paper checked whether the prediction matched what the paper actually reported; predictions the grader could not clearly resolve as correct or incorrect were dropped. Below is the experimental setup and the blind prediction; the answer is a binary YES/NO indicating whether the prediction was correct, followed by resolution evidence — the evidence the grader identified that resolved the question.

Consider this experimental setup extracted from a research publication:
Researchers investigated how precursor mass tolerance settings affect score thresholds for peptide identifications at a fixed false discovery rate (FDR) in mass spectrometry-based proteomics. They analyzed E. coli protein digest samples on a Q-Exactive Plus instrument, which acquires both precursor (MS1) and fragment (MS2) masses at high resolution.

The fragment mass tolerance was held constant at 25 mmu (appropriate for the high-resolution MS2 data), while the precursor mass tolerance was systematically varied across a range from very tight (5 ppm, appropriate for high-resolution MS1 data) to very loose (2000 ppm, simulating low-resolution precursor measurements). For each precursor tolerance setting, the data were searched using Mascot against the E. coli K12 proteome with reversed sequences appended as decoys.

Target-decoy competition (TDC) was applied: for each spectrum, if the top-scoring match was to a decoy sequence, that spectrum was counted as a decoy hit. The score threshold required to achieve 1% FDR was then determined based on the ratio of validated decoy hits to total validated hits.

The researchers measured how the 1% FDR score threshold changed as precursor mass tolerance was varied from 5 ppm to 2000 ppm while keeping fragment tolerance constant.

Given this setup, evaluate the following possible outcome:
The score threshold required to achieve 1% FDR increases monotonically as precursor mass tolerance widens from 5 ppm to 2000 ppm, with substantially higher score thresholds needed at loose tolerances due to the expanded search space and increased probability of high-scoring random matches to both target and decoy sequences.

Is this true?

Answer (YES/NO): YES